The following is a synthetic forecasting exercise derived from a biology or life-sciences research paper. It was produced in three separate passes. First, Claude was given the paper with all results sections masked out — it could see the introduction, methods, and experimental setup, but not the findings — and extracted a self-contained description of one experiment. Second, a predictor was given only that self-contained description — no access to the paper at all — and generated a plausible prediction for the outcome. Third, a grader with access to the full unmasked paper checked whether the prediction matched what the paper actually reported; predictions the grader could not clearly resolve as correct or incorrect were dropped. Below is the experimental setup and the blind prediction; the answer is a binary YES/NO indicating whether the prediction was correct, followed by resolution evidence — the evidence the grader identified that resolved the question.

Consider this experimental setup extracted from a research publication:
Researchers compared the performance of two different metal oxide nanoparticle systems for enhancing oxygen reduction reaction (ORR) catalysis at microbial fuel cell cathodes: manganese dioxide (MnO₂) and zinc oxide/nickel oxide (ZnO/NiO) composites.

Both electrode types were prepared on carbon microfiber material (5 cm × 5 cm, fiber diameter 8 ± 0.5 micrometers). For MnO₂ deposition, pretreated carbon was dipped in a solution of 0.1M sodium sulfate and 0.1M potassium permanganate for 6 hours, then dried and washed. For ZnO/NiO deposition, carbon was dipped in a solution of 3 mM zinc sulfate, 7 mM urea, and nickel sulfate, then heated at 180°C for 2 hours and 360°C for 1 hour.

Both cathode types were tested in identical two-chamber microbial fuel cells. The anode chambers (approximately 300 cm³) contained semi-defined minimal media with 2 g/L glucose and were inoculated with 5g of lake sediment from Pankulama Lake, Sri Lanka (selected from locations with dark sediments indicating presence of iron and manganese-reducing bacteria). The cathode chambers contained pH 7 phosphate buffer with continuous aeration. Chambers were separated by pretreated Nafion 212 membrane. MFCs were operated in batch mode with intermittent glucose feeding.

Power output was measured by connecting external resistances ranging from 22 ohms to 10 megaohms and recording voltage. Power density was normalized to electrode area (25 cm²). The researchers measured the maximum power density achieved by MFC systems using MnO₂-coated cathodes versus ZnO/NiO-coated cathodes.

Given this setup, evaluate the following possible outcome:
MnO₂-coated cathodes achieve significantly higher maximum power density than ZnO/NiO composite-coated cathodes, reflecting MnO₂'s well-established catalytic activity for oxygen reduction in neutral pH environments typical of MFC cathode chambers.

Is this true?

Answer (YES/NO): NO